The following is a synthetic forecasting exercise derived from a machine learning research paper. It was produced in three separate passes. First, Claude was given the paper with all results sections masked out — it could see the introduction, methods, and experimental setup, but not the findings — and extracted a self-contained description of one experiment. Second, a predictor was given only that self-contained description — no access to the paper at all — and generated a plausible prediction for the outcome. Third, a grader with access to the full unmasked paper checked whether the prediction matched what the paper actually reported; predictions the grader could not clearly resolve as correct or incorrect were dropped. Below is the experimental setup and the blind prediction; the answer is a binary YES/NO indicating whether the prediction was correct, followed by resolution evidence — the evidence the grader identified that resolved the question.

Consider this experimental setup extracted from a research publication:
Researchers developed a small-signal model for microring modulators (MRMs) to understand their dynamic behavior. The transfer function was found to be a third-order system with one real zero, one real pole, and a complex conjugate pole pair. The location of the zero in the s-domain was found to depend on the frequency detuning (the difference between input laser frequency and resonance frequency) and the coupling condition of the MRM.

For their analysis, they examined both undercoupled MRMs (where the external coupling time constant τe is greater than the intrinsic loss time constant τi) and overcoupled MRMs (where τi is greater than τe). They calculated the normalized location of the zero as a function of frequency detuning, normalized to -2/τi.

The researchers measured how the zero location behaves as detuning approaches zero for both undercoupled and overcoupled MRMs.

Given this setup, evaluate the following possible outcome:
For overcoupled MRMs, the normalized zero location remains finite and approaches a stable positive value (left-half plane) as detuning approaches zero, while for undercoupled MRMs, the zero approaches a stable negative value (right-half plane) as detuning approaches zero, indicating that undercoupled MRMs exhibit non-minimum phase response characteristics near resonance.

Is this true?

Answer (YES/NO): NO